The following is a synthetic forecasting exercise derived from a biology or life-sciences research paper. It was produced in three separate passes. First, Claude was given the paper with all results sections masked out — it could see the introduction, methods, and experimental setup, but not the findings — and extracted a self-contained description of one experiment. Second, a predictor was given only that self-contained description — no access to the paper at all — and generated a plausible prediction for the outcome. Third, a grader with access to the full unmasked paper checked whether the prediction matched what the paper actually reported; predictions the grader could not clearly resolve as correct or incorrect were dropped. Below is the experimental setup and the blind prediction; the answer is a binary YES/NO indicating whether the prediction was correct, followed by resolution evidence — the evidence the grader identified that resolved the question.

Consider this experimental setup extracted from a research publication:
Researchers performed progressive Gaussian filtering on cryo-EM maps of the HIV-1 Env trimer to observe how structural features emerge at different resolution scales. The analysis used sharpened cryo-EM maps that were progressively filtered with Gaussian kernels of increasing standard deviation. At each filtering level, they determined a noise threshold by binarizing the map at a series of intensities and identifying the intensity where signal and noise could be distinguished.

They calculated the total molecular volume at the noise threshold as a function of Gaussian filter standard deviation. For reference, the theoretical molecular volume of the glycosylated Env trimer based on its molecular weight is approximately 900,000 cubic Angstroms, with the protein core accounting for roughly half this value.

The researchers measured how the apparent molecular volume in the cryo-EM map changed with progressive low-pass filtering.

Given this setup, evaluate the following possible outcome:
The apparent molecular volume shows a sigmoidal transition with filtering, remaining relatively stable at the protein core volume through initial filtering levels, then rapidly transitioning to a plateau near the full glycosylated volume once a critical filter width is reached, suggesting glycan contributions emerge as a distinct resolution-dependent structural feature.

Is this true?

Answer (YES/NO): YES